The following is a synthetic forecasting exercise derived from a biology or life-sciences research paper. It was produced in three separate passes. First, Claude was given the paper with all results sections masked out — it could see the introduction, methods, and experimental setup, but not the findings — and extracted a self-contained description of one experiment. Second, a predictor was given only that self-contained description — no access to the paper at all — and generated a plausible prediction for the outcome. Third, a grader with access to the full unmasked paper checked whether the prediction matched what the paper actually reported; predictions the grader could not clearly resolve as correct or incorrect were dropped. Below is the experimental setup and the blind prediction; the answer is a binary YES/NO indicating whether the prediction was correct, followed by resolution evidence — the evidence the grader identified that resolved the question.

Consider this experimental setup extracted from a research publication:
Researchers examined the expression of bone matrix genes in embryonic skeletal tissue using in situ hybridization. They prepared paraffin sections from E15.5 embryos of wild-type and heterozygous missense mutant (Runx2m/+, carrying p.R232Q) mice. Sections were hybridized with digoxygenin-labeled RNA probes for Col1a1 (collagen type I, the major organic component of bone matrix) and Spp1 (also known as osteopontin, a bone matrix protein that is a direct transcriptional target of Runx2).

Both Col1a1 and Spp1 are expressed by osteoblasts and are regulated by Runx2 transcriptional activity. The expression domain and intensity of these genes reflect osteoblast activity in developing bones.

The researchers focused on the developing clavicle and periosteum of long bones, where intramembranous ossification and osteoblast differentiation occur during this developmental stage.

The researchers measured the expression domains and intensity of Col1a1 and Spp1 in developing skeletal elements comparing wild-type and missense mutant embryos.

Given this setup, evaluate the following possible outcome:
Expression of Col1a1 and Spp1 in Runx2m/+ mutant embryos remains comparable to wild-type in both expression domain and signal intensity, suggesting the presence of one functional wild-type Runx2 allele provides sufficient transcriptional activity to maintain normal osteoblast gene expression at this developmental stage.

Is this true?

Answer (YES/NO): YES